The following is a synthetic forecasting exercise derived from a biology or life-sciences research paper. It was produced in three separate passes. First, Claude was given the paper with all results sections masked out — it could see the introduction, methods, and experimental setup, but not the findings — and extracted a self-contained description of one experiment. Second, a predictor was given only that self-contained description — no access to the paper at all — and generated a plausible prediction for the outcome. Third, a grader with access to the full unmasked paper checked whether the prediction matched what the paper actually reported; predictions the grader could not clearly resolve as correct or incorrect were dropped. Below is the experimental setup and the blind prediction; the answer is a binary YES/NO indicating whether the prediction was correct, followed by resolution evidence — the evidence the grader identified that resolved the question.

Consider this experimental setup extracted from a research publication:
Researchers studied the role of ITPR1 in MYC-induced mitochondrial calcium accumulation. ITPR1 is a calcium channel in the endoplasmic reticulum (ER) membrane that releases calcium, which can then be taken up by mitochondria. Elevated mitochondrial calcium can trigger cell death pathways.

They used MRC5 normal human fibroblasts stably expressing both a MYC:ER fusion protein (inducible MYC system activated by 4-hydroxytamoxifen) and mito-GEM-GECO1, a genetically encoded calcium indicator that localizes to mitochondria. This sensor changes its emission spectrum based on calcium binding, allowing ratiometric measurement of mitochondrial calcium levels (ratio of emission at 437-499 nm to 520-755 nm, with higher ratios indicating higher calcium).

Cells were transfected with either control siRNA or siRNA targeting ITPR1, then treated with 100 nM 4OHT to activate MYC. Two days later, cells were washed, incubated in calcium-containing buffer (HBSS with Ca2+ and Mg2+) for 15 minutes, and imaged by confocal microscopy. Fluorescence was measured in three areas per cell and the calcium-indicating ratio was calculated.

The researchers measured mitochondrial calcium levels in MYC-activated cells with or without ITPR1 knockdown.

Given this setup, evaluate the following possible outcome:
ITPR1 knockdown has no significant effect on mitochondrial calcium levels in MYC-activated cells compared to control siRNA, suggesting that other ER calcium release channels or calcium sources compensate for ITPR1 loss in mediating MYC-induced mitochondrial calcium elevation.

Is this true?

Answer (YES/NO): NO